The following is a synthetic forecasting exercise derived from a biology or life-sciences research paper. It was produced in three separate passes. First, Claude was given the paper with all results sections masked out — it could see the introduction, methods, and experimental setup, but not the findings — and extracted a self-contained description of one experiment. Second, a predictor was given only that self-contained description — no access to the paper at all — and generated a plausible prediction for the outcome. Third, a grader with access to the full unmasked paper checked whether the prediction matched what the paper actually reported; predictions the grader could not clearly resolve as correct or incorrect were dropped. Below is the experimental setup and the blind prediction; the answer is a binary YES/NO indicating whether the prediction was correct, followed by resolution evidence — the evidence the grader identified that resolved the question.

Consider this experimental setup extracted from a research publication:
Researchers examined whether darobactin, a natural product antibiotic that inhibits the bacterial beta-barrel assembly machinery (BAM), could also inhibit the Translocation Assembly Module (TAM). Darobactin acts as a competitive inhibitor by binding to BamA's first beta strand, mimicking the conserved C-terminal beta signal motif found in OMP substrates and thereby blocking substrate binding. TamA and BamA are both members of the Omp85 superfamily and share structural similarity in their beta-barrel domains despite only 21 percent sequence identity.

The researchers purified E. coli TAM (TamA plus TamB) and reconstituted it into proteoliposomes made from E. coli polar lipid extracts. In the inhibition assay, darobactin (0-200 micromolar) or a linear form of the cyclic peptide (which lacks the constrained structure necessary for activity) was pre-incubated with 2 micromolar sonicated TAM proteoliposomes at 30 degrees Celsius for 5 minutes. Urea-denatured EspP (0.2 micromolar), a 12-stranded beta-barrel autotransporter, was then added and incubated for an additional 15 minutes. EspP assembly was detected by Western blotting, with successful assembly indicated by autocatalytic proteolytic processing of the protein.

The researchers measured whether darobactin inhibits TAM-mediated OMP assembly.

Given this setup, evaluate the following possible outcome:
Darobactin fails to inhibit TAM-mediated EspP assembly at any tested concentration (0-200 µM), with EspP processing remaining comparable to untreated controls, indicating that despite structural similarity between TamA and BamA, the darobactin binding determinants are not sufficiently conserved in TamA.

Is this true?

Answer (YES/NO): NO